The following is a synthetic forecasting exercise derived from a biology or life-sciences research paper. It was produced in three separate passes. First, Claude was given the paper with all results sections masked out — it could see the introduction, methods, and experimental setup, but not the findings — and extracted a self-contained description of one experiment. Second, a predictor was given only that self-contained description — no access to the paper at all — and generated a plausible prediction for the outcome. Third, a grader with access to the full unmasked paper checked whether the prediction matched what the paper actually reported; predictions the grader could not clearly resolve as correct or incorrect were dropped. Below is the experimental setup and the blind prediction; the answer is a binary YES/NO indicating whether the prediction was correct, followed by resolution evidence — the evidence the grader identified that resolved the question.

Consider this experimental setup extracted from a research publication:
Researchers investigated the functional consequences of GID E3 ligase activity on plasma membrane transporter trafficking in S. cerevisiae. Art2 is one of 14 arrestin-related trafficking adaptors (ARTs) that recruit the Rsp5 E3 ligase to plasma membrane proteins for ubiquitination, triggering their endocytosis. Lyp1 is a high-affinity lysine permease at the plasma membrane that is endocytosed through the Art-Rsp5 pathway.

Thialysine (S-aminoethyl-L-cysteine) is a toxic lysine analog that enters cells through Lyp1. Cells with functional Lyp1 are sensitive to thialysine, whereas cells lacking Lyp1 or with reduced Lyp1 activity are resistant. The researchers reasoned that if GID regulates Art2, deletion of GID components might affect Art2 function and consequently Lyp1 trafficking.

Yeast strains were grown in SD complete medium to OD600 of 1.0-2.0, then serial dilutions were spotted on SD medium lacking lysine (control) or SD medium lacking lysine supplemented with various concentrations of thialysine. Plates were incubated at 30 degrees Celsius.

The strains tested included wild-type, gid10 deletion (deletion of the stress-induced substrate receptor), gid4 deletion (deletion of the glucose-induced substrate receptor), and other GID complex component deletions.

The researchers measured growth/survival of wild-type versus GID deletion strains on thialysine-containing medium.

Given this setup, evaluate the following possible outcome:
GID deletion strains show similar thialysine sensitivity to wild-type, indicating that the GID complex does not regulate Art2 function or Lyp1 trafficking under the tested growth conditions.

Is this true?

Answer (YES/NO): NO